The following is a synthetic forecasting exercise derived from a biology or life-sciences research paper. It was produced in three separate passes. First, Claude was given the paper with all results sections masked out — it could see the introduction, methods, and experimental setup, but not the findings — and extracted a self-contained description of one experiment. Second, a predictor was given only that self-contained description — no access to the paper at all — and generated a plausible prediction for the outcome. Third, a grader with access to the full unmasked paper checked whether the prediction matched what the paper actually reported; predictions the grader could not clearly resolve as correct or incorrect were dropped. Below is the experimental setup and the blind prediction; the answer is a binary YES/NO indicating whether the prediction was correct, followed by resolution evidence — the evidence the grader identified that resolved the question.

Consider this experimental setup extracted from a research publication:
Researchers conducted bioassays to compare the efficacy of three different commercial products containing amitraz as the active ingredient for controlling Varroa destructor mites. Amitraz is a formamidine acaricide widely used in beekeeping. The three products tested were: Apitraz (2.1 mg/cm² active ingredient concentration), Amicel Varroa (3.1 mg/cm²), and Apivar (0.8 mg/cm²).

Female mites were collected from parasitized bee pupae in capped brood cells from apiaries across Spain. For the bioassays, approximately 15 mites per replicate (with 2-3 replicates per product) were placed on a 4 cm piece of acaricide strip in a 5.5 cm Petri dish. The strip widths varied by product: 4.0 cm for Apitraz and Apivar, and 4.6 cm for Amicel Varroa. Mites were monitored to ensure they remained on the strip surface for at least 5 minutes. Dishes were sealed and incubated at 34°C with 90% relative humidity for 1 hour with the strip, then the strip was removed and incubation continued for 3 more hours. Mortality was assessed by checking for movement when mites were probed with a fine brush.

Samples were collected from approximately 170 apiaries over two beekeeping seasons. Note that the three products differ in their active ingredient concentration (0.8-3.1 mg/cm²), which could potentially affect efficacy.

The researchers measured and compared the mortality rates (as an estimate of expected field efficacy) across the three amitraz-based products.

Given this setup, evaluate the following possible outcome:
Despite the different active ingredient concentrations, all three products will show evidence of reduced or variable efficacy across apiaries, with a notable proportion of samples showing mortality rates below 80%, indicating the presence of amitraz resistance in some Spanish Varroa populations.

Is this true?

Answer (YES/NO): NO